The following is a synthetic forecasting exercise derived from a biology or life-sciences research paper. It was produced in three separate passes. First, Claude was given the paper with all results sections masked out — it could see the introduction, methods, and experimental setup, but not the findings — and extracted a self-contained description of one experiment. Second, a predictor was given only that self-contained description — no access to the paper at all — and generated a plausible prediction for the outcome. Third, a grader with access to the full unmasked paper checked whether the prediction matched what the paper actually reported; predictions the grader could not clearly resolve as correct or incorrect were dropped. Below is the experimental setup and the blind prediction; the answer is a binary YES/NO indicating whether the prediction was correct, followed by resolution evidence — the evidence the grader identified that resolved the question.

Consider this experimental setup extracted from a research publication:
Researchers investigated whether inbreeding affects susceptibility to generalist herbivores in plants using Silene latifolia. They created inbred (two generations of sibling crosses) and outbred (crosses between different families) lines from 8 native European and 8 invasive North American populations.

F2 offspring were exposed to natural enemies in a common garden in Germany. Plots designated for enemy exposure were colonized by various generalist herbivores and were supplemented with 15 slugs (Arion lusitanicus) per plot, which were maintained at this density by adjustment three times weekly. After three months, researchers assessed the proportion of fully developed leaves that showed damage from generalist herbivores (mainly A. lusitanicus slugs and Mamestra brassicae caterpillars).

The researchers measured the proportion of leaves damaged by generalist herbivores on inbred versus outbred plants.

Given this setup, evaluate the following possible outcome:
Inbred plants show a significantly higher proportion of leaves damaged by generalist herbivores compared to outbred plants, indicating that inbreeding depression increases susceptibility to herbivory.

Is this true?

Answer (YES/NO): YES